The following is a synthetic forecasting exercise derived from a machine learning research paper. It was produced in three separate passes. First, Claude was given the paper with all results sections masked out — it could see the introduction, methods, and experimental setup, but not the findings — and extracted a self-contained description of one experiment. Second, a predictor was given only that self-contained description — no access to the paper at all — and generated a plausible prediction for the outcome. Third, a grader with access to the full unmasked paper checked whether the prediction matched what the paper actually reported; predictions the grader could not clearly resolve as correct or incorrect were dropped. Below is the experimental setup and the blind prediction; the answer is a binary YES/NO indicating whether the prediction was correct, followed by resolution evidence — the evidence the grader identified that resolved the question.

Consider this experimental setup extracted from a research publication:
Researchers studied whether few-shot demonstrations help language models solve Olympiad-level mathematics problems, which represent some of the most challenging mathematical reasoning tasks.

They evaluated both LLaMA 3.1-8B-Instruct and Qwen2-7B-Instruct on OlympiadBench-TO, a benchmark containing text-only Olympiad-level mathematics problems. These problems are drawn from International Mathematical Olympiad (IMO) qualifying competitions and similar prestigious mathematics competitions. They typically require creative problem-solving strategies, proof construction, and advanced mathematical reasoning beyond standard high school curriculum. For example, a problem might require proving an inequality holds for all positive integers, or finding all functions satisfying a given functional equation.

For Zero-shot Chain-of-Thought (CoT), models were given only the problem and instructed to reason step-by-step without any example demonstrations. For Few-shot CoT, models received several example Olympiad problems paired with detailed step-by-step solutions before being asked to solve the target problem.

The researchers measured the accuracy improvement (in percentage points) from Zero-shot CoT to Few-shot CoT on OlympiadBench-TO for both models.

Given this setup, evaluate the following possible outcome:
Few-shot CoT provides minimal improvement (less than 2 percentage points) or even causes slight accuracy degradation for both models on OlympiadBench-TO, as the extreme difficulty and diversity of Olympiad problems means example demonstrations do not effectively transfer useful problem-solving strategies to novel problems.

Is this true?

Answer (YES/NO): YES